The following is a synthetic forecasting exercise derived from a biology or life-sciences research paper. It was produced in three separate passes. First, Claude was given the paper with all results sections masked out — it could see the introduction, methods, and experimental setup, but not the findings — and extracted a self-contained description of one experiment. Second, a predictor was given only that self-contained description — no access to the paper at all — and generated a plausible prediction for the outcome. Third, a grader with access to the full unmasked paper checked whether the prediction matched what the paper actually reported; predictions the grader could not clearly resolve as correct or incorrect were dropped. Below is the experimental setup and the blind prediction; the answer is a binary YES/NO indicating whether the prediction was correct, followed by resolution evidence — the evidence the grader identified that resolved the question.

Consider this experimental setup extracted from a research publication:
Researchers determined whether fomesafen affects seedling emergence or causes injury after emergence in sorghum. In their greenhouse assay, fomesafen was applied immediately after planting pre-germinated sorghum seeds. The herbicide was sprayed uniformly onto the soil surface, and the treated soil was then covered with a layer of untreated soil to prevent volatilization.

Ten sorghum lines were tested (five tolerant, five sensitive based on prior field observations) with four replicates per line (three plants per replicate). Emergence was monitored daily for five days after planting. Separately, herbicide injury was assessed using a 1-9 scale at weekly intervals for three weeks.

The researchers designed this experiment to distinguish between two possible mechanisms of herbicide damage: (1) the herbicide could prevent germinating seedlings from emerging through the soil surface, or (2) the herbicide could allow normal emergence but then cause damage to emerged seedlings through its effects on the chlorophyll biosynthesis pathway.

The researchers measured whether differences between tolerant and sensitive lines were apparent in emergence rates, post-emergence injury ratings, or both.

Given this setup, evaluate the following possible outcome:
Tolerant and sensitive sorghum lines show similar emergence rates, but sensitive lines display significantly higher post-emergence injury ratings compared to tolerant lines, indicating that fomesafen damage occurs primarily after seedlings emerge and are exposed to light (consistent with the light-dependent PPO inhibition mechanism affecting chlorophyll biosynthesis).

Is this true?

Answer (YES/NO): YES